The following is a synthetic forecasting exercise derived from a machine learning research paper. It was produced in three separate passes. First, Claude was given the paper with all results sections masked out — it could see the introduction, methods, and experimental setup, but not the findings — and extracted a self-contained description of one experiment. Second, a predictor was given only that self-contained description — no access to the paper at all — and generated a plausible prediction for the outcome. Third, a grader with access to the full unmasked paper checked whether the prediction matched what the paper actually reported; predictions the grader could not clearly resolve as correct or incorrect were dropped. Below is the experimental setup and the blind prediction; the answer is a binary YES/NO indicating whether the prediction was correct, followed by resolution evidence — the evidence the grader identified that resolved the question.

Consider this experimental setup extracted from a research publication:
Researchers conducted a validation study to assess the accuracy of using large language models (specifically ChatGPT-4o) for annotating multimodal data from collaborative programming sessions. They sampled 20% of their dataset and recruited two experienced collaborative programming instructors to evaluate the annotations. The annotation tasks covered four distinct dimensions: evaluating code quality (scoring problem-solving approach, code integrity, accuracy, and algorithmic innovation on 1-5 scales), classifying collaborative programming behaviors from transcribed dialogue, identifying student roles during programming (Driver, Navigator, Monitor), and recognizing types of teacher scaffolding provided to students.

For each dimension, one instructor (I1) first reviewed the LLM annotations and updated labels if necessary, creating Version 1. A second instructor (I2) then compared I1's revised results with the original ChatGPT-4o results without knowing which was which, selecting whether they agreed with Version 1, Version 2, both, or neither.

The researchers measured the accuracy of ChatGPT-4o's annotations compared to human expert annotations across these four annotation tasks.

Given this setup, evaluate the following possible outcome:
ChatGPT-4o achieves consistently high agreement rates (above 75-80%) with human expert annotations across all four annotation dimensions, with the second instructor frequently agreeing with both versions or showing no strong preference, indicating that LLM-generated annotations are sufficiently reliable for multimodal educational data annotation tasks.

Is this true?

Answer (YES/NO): YES